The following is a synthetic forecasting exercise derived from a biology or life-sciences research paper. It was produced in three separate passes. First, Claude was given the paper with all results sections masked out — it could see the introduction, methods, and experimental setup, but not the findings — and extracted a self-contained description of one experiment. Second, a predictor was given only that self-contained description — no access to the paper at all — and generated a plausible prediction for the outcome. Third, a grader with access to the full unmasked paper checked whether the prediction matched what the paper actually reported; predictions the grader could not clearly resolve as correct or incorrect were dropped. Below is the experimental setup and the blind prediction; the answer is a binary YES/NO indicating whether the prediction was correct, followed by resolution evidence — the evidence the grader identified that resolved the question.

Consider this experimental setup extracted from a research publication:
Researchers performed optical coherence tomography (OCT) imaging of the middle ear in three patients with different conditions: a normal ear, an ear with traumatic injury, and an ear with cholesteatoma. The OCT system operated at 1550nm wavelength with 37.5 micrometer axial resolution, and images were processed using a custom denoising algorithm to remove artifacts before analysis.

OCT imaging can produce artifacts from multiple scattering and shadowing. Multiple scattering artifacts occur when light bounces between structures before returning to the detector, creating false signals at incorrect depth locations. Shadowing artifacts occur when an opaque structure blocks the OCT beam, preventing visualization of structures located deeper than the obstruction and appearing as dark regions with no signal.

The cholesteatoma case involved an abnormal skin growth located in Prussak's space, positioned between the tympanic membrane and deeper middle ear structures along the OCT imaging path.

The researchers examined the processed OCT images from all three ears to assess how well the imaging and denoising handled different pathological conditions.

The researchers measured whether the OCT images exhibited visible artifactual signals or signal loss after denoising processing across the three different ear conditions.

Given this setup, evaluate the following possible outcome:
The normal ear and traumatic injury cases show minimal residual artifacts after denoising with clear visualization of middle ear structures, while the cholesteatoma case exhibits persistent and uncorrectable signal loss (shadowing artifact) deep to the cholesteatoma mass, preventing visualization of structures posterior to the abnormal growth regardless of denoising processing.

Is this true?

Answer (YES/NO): NO